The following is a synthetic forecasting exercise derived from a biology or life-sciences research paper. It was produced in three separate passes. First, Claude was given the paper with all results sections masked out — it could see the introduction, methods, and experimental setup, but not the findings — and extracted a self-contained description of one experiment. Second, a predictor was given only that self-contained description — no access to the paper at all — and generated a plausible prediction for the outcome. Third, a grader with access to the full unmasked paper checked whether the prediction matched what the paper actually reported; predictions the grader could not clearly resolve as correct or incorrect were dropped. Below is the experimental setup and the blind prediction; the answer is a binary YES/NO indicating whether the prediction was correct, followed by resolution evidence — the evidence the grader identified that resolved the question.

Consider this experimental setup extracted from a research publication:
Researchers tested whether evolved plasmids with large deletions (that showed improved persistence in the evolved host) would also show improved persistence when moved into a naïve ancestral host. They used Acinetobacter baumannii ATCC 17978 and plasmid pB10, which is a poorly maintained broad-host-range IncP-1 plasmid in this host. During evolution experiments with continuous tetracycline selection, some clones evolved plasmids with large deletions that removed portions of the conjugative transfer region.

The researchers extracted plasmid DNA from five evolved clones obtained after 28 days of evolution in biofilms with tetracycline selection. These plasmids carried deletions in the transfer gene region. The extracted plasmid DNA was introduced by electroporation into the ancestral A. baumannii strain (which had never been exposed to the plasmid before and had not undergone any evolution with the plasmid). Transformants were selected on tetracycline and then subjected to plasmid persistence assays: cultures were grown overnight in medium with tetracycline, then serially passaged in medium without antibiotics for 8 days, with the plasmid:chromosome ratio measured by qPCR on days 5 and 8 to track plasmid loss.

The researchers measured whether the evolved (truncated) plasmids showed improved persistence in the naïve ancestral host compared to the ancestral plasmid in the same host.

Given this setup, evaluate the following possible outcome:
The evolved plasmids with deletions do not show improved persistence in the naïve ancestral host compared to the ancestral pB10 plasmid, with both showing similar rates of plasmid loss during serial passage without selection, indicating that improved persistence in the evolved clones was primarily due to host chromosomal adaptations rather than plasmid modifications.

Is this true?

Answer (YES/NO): NO